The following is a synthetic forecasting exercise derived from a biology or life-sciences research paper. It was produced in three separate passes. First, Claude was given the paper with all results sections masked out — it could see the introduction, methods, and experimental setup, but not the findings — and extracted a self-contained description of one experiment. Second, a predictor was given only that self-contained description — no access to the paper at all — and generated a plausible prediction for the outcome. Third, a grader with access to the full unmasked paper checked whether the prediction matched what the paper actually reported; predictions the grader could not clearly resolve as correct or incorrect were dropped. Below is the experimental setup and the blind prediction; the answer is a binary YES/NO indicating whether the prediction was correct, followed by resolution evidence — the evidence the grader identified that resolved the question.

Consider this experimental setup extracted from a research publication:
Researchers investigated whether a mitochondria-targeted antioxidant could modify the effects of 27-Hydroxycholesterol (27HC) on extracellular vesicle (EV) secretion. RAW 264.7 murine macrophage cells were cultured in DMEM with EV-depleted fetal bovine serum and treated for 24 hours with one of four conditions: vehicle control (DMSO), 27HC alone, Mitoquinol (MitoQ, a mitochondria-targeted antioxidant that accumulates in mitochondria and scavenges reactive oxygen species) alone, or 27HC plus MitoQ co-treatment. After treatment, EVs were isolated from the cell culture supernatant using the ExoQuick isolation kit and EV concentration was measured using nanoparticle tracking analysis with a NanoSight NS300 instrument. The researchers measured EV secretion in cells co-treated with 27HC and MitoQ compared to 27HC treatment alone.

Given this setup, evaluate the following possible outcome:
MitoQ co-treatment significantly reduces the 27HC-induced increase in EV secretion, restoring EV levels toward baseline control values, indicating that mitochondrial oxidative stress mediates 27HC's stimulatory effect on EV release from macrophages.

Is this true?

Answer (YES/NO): YES